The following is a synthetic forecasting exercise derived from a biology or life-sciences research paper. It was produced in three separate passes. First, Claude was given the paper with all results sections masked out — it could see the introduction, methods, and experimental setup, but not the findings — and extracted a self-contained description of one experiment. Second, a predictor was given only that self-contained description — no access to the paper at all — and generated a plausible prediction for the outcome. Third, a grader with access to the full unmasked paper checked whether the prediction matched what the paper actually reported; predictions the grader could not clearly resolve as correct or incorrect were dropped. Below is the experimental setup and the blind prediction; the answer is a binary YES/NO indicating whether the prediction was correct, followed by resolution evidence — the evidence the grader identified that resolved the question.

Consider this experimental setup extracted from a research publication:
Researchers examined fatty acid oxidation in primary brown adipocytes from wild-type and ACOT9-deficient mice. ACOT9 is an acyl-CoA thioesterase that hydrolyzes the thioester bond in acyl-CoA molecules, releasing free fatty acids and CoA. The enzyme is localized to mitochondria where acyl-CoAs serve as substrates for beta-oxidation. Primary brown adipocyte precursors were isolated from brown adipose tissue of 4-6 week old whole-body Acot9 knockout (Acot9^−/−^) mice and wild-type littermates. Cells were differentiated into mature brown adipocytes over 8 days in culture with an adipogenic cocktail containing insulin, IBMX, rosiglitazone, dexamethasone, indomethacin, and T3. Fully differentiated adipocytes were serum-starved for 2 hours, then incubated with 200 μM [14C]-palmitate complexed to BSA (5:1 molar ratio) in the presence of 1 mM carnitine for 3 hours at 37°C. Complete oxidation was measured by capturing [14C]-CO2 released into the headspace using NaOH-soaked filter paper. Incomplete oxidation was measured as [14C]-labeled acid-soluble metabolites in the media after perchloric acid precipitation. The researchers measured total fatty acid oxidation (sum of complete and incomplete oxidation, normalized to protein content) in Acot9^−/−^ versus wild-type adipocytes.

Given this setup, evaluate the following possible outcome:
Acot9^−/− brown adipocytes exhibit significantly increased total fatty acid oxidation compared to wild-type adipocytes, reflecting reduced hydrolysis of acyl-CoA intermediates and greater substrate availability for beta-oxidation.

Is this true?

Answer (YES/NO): YES